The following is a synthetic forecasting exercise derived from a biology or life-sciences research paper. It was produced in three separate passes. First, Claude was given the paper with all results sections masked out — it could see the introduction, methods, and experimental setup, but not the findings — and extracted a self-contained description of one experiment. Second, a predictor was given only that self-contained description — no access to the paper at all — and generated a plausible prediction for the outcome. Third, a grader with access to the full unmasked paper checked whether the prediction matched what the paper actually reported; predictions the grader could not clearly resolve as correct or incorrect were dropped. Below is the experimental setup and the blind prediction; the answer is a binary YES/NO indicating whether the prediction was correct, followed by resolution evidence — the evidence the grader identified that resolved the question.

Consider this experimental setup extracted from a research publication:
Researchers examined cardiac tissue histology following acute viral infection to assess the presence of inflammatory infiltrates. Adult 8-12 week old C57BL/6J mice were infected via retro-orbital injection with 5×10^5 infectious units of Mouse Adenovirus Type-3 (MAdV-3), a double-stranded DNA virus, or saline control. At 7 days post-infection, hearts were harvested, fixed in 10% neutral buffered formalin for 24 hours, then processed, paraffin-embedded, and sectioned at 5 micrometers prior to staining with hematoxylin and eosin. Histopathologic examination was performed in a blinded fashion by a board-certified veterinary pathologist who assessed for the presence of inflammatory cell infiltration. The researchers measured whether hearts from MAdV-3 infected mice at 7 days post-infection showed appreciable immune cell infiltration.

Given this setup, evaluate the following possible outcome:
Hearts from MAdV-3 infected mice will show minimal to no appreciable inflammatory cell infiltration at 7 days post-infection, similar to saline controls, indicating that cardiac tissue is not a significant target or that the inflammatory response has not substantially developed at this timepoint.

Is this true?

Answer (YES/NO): YES